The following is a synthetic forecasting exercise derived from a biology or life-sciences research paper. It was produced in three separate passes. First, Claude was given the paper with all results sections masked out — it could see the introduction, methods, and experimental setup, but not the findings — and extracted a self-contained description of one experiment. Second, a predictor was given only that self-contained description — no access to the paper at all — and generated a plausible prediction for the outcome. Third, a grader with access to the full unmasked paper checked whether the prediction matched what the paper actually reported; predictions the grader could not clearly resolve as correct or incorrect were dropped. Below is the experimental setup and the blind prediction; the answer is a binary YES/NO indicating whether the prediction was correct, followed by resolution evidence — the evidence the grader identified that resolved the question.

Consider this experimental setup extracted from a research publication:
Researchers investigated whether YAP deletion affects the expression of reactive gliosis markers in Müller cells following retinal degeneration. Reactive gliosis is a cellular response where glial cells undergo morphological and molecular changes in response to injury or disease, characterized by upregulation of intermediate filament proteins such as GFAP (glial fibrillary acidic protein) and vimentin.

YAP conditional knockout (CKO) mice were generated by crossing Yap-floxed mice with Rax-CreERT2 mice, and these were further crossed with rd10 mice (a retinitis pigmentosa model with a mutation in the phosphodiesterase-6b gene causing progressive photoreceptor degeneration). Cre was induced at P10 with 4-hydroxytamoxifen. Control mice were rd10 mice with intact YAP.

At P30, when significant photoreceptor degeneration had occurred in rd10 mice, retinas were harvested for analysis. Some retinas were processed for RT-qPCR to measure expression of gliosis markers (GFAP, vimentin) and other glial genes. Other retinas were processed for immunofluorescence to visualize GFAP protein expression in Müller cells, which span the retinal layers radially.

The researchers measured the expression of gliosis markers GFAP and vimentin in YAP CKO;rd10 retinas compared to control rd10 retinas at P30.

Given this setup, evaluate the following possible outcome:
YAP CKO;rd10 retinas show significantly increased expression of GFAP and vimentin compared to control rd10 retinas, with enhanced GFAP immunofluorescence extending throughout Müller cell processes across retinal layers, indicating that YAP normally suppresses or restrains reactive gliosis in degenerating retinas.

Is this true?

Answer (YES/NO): YES